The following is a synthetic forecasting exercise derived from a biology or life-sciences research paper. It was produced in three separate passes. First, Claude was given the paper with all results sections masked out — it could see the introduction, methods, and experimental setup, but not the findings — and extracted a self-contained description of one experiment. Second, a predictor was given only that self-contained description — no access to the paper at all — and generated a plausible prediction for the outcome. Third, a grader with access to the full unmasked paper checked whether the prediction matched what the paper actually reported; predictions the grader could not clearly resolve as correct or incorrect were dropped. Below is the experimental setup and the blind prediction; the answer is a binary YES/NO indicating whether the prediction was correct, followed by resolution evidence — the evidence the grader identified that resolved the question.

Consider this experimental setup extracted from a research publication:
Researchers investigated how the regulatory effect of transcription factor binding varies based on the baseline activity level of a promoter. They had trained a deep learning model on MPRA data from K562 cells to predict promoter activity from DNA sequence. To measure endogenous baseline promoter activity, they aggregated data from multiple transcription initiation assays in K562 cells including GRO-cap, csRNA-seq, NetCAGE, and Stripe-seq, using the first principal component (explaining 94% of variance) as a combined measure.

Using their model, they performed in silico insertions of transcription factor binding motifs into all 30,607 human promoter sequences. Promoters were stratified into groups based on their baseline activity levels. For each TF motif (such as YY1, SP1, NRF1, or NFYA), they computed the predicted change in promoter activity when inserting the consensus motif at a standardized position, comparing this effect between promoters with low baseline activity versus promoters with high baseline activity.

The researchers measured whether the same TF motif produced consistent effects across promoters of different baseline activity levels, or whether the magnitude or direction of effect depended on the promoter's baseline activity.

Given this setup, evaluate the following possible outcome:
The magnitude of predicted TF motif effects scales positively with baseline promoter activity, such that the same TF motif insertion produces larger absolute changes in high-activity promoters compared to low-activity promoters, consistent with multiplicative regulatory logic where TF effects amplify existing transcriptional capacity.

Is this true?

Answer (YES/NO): NO